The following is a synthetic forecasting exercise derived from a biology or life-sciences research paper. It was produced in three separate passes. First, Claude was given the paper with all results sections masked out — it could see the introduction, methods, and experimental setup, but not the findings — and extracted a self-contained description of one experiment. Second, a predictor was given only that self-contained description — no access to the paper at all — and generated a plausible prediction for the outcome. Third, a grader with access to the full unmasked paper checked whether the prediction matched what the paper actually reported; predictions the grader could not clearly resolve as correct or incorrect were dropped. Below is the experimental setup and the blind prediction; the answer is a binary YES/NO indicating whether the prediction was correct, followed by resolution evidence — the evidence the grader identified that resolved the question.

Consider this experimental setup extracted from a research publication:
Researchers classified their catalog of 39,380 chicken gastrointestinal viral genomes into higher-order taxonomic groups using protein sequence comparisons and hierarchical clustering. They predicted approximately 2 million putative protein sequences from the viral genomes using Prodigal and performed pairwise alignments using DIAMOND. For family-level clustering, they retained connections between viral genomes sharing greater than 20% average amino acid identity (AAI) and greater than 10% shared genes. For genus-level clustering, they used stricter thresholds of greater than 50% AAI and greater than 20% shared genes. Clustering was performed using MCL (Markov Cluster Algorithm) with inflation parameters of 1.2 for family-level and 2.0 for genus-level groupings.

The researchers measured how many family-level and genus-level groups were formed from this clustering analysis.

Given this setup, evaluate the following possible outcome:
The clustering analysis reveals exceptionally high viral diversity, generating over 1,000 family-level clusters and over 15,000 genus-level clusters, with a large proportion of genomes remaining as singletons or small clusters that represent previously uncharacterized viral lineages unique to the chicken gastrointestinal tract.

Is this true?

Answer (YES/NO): NO